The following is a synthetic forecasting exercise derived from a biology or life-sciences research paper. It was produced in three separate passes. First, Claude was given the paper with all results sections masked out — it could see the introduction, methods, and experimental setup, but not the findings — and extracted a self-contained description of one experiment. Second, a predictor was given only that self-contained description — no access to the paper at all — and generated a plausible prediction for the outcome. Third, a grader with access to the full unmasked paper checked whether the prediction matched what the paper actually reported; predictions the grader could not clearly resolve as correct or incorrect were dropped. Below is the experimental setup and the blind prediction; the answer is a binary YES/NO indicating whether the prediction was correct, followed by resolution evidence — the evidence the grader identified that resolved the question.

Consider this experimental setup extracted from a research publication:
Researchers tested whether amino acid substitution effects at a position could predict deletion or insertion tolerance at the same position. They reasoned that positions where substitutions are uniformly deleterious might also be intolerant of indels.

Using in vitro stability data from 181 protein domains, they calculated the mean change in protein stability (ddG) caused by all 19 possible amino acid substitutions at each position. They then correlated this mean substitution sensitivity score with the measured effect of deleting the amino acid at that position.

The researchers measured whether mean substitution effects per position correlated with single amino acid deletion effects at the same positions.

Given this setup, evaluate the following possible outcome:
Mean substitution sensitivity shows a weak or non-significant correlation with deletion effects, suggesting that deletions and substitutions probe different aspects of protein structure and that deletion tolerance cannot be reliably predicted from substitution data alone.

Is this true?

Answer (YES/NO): NO